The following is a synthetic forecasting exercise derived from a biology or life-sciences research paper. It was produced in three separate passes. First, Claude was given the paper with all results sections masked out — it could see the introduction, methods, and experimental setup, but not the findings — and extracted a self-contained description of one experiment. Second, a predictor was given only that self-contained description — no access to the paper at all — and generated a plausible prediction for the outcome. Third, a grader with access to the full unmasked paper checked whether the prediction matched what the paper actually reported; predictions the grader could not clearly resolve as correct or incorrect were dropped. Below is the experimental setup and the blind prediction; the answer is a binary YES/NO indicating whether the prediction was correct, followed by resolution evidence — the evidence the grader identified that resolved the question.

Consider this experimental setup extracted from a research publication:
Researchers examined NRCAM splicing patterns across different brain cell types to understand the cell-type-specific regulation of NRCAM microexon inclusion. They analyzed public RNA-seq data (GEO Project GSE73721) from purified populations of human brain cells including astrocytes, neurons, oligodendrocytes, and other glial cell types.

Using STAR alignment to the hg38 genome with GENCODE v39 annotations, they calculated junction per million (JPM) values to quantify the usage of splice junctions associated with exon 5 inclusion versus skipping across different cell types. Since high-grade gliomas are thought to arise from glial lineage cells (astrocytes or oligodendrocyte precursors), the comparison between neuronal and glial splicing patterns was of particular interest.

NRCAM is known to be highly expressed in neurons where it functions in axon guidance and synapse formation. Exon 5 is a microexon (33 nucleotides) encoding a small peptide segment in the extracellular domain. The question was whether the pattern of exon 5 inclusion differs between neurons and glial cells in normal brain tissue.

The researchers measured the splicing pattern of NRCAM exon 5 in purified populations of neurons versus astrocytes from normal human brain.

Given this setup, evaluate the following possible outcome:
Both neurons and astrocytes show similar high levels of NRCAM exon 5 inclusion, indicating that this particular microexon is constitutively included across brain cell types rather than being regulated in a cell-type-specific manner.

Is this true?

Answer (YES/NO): NO